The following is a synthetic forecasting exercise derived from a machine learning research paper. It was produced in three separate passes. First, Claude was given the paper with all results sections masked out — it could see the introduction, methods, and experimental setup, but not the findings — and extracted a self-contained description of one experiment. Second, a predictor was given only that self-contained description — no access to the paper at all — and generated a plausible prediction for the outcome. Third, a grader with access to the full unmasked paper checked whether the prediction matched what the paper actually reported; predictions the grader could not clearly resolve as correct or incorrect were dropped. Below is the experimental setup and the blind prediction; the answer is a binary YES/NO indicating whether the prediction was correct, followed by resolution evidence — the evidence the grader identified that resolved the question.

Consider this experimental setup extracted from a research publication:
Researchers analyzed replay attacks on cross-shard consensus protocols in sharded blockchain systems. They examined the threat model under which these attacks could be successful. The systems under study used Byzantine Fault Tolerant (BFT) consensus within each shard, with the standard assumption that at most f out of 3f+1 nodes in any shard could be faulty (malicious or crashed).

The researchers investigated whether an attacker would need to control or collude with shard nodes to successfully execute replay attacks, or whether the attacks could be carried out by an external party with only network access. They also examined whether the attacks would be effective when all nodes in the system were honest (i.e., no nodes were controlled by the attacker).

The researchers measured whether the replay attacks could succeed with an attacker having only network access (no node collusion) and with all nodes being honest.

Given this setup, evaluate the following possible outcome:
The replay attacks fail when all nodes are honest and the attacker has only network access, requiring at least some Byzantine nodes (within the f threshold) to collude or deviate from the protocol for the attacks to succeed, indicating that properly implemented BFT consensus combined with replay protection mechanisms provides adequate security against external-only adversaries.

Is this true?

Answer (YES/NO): NO